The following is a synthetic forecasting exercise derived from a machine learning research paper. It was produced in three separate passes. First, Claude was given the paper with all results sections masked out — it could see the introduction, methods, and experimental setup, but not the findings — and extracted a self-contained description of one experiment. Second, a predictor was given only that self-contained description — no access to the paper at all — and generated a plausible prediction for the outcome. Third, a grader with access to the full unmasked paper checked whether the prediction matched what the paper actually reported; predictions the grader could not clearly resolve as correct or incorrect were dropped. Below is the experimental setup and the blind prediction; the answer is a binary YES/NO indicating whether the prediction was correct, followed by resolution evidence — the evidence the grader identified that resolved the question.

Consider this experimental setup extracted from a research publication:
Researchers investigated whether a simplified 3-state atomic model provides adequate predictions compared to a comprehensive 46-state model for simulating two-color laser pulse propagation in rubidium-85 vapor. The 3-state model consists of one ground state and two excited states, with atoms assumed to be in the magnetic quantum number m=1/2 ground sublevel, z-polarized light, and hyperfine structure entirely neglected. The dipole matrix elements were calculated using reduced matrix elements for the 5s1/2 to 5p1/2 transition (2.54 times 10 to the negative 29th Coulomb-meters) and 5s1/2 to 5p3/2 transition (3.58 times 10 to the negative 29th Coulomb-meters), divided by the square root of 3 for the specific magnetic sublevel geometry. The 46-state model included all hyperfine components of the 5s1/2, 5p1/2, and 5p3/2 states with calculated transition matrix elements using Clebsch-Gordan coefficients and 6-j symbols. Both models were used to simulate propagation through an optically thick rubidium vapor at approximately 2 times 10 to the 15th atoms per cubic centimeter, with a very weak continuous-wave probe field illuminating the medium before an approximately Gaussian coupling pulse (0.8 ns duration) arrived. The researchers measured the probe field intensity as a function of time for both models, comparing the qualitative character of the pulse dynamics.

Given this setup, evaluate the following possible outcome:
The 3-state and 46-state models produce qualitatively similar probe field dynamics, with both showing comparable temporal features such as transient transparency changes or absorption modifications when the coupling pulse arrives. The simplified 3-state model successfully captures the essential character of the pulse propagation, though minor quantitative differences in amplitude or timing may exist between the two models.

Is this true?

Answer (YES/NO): YES